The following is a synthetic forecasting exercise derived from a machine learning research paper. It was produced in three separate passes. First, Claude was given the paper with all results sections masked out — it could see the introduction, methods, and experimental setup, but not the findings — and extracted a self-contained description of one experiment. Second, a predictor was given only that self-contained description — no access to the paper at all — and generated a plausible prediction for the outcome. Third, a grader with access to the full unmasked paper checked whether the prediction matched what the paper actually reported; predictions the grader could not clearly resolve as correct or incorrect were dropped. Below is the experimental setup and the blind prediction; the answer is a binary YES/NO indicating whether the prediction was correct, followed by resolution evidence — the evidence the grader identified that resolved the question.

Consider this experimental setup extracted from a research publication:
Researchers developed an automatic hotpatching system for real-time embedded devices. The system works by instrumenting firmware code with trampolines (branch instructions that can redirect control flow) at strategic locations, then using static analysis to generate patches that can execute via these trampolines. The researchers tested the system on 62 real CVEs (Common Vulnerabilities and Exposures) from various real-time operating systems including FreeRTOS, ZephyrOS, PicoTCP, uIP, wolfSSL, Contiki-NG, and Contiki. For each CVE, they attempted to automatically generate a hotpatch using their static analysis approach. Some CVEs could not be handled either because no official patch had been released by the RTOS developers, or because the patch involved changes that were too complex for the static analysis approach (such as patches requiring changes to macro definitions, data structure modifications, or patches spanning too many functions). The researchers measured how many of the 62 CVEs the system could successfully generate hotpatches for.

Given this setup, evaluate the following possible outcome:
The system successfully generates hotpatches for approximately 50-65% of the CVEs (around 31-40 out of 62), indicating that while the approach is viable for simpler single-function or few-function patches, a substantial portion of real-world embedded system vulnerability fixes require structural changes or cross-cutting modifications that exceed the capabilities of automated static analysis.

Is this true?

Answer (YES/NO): NO